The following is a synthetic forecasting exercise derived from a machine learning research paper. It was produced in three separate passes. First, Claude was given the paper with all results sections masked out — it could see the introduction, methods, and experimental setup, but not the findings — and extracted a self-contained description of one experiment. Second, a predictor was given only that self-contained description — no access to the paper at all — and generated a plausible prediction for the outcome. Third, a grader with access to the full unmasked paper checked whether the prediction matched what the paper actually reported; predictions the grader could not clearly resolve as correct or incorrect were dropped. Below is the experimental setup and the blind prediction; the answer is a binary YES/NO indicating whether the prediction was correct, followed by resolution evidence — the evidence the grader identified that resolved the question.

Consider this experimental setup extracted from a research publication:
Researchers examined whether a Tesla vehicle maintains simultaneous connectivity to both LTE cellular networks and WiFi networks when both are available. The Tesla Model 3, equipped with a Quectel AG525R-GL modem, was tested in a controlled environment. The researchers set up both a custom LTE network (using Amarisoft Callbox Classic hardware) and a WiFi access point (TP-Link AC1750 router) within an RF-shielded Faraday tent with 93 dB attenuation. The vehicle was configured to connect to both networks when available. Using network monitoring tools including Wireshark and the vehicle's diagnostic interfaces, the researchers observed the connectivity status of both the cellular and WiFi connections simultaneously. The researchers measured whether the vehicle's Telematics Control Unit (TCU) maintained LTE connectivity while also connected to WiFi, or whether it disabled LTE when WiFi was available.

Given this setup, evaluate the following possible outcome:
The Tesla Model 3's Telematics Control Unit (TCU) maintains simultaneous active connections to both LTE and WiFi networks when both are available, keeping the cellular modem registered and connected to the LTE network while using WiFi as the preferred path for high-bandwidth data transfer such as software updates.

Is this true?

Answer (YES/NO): NO